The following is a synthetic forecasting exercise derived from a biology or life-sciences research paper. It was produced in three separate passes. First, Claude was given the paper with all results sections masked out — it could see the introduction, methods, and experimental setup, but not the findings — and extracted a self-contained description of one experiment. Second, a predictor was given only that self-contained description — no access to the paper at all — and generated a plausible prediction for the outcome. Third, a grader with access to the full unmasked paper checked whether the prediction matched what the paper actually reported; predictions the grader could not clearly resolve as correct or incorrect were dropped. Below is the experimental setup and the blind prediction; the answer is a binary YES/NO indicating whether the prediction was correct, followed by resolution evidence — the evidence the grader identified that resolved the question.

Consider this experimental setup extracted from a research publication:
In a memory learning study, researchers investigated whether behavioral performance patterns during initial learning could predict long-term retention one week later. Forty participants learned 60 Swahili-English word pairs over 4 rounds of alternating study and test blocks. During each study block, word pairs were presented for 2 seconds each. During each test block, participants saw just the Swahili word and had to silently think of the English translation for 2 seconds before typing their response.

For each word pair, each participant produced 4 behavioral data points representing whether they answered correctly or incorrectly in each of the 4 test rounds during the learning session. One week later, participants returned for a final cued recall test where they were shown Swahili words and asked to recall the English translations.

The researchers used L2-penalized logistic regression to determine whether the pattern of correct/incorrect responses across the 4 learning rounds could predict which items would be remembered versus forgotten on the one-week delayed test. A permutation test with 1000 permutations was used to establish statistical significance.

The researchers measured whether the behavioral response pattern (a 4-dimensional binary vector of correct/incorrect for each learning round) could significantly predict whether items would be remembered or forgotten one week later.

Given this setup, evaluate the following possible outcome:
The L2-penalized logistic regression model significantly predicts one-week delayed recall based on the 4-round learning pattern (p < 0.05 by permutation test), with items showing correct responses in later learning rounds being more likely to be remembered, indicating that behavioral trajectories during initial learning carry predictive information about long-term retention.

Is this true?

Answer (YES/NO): YES